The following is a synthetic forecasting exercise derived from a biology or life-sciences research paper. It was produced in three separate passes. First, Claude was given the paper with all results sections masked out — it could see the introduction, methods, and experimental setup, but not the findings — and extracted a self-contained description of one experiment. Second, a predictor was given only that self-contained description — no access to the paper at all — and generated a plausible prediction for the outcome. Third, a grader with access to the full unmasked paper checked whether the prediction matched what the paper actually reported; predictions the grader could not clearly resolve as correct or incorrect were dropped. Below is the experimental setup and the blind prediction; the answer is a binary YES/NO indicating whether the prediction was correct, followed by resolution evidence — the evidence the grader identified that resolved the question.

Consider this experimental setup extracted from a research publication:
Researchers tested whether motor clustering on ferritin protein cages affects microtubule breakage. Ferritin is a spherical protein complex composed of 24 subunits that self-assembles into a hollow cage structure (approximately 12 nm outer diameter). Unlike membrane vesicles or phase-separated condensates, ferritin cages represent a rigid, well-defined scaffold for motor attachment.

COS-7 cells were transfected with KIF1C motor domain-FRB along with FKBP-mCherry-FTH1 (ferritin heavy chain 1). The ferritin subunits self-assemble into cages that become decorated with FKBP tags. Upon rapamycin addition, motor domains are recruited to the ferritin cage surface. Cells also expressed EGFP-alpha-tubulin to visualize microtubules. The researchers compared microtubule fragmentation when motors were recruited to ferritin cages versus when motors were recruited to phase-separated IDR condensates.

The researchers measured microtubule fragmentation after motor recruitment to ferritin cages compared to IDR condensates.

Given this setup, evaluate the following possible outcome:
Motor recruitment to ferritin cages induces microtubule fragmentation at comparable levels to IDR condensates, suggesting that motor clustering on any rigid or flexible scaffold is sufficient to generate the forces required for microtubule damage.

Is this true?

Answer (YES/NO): NO